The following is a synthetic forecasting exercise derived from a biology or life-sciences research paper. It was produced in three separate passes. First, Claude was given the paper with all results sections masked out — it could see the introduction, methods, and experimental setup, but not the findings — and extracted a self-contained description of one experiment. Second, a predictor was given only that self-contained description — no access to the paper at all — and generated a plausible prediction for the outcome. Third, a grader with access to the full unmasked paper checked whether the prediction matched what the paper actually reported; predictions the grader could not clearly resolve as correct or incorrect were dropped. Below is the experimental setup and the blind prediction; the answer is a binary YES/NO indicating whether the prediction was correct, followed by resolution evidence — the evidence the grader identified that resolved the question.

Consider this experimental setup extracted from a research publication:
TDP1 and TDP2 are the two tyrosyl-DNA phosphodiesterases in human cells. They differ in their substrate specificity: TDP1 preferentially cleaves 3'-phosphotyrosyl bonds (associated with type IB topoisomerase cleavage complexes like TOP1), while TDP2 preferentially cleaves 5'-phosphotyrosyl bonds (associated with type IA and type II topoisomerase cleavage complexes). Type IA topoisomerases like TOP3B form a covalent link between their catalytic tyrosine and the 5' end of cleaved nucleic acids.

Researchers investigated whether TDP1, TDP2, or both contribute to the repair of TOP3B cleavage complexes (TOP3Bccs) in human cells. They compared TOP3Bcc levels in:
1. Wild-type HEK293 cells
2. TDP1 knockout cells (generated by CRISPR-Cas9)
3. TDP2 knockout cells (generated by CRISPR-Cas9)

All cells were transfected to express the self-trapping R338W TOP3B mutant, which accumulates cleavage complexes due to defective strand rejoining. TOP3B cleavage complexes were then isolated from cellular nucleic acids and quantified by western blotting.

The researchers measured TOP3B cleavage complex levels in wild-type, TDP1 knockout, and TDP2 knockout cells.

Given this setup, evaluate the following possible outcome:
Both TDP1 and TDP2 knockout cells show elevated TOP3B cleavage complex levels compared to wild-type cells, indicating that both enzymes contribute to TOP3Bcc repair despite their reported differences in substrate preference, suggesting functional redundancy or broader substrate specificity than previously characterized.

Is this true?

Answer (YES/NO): NO